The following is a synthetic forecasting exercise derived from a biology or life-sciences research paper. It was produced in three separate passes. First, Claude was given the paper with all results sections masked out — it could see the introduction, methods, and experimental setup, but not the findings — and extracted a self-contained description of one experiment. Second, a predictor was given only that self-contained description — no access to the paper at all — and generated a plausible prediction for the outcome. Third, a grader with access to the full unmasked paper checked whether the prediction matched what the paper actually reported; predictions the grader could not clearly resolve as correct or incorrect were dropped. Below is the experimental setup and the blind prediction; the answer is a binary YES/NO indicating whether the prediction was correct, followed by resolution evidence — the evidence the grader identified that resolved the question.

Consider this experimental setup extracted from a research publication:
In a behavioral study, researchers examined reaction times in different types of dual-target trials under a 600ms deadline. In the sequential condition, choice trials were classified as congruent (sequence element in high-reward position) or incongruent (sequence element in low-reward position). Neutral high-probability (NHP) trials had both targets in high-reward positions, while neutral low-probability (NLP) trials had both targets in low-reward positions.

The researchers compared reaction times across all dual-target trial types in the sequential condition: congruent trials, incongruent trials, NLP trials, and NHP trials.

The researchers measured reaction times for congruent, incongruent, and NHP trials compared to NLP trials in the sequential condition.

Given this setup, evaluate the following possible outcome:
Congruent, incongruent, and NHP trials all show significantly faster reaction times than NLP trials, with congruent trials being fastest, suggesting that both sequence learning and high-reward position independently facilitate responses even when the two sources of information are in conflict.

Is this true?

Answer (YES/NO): YES